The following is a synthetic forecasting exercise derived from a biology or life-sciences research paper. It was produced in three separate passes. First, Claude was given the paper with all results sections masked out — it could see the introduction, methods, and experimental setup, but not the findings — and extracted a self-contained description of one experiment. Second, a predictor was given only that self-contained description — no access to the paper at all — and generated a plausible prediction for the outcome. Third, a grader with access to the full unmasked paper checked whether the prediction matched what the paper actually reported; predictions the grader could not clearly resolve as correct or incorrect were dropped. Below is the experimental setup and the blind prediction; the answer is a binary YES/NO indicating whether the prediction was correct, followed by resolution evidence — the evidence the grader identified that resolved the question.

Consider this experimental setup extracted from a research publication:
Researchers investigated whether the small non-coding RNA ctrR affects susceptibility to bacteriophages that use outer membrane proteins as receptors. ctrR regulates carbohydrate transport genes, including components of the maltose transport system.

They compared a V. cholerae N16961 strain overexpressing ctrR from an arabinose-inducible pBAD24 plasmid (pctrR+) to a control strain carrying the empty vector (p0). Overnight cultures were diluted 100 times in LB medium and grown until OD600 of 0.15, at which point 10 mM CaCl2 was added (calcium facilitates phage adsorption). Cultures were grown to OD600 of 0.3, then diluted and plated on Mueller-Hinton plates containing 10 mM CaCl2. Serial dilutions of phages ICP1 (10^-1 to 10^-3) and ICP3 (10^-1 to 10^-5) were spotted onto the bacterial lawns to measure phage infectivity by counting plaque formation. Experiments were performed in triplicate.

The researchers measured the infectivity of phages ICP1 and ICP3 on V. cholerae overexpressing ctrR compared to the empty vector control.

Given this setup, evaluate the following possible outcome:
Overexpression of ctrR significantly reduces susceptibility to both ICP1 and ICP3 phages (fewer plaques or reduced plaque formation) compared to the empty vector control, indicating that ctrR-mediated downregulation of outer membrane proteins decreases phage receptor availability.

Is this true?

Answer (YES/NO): NO